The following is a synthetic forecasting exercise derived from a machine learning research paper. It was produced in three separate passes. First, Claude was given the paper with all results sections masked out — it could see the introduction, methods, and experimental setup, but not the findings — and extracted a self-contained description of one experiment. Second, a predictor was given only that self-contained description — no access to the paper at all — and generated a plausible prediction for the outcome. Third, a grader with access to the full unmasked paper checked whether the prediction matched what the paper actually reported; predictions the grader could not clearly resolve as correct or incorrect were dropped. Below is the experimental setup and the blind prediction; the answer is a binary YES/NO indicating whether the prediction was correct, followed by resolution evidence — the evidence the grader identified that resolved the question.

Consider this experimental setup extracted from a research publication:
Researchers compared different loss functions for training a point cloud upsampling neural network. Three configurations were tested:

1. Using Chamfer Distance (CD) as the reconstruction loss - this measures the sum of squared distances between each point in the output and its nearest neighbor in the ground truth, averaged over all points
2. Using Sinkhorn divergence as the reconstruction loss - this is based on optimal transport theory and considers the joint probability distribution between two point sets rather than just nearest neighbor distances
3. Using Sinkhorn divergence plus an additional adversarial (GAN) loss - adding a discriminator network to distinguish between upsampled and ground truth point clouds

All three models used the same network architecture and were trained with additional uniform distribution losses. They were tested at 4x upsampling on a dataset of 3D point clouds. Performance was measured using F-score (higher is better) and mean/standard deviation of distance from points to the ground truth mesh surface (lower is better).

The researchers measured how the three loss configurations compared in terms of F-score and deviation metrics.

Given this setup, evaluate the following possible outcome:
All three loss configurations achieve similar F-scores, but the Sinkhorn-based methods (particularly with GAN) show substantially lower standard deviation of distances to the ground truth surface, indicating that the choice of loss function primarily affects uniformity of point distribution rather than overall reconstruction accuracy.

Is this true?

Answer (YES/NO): NO